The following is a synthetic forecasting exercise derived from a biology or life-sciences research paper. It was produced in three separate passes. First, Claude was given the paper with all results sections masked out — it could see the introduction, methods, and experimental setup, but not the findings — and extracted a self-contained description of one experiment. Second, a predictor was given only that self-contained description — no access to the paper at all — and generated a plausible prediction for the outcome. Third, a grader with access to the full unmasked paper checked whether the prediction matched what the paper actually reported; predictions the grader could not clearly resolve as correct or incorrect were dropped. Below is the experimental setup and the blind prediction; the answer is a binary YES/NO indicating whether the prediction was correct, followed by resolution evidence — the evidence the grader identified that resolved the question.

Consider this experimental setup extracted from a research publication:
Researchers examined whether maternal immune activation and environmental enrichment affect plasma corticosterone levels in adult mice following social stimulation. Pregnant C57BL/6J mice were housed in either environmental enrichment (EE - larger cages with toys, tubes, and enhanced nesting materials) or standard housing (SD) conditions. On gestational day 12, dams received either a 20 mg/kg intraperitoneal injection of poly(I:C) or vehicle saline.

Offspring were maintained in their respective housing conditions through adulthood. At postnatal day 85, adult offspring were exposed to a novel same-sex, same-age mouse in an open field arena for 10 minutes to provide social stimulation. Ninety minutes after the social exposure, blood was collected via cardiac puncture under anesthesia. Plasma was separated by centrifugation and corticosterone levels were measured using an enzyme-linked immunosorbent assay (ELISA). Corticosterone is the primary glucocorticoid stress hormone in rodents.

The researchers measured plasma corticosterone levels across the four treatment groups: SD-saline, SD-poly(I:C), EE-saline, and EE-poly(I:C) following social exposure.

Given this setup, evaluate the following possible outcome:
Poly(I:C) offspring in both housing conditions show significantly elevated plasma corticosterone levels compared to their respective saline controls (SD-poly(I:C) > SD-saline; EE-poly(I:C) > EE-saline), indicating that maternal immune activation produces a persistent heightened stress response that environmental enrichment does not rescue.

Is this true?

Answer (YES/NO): NO